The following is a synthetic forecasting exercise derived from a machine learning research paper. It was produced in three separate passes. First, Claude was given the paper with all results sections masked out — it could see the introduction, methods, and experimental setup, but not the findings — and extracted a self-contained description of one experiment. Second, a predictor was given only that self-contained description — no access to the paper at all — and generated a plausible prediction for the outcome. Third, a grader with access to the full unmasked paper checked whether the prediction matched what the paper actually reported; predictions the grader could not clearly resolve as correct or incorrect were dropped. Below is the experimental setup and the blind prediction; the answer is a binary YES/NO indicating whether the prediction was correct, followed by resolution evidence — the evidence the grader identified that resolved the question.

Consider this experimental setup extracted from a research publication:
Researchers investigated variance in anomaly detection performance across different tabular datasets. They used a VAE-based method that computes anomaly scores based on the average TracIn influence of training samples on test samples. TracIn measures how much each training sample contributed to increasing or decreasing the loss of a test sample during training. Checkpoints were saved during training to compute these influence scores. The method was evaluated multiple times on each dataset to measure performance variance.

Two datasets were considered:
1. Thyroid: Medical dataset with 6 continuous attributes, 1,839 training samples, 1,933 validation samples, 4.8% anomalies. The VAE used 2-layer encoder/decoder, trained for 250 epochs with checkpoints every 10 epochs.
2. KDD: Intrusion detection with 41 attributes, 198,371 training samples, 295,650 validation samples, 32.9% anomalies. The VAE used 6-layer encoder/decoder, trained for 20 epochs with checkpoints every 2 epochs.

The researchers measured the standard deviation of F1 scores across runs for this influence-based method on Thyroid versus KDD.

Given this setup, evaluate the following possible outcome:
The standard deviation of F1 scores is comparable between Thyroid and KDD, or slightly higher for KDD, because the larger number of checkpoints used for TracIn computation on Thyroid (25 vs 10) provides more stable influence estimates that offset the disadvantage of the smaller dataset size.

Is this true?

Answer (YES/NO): NO